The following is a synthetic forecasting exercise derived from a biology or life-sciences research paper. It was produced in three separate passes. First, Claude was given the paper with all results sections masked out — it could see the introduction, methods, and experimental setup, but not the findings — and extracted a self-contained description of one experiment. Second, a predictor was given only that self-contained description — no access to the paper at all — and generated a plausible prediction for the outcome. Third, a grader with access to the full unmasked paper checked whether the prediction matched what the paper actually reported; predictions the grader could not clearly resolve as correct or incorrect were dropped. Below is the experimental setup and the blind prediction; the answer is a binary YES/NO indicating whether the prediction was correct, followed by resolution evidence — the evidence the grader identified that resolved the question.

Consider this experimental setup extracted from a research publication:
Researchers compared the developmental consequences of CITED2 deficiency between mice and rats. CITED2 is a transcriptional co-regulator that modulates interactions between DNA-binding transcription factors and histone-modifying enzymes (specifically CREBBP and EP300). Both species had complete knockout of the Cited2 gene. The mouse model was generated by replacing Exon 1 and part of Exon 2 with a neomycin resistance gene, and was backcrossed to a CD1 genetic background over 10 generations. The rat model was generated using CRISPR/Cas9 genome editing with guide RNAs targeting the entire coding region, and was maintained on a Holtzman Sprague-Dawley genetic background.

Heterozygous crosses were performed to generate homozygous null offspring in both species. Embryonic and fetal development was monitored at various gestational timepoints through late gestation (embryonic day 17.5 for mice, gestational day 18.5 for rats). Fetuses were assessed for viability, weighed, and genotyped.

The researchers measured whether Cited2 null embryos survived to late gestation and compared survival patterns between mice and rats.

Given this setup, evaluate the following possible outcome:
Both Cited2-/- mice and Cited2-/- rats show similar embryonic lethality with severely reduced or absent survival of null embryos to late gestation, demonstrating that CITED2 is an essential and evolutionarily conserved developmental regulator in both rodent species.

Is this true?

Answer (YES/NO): NO